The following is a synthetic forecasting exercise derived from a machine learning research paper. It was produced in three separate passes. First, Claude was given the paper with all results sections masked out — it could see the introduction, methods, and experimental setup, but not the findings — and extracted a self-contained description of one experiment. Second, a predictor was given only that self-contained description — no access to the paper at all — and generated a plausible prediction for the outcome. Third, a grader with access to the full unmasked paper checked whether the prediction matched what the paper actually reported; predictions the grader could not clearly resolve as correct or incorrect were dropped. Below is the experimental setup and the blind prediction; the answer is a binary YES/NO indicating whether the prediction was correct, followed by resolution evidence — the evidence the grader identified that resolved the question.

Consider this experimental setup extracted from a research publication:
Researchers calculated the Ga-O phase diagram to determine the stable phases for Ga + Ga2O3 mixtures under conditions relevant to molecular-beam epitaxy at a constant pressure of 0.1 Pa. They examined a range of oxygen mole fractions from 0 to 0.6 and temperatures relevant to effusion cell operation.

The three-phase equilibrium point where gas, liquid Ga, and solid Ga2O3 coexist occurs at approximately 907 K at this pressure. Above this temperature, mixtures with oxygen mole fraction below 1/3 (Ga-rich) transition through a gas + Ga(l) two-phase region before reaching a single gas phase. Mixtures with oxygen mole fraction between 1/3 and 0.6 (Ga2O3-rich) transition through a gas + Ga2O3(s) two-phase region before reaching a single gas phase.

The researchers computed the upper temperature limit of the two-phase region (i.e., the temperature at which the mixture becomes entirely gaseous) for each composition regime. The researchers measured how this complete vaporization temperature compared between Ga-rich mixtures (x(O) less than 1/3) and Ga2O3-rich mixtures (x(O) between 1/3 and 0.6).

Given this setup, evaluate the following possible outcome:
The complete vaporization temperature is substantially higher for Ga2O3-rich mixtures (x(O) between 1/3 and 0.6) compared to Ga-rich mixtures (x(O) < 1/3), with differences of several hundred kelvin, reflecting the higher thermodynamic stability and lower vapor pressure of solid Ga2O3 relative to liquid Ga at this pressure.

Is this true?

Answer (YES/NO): YES